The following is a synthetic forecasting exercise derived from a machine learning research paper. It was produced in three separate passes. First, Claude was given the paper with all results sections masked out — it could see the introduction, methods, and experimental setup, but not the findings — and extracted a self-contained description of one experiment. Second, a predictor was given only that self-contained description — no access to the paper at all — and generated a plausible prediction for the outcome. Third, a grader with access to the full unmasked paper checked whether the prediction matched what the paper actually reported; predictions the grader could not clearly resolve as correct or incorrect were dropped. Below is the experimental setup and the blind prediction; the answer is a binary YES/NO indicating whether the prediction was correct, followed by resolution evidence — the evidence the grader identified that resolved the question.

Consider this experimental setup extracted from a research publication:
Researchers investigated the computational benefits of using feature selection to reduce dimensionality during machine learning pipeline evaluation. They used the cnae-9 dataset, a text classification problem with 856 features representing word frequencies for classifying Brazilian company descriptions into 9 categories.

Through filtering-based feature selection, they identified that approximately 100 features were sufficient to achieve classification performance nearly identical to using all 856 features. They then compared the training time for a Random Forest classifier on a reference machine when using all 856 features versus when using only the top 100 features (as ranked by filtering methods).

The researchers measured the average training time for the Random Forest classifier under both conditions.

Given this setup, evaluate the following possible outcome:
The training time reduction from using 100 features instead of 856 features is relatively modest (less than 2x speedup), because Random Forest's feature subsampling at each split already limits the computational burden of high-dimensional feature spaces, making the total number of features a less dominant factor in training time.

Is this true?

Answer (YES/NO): NO